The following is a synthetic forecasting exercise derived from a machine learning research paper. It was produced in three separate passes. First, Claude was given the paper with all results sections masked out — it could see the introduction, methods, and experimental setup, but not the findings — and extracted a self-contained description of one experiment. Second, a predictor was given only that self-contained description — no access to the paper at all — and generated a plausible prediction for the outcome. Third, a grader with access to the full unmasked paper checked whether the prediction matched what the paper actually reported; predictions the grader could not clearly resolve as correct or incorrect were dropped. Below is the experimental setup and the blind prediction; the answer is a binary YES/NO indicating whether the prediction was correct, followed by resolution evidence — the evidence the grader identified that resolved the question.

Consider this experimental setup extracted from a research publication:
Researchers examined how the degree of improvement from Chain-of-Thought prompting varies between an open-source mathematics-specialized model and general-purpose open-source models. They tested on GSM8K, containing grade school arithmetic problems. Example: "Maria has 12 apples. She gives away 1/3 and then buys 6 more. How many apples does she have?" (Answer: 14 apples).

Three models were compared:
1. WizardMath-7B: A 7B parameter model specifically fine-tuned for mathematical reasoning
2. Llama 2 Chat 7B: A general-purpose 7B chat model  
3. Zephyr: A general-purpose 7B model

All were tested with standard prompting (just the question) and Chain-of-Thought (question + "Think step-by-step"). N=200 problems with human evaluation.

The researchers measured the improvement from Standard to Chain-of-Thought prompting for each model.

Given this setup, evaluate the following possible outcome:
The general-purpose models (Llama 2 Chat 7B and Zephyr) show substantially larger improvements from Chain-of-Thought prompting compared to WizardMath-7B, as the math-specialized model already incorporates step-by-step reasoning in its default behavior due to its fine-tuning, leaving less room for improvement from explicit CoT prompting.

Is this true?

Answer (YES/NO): NO